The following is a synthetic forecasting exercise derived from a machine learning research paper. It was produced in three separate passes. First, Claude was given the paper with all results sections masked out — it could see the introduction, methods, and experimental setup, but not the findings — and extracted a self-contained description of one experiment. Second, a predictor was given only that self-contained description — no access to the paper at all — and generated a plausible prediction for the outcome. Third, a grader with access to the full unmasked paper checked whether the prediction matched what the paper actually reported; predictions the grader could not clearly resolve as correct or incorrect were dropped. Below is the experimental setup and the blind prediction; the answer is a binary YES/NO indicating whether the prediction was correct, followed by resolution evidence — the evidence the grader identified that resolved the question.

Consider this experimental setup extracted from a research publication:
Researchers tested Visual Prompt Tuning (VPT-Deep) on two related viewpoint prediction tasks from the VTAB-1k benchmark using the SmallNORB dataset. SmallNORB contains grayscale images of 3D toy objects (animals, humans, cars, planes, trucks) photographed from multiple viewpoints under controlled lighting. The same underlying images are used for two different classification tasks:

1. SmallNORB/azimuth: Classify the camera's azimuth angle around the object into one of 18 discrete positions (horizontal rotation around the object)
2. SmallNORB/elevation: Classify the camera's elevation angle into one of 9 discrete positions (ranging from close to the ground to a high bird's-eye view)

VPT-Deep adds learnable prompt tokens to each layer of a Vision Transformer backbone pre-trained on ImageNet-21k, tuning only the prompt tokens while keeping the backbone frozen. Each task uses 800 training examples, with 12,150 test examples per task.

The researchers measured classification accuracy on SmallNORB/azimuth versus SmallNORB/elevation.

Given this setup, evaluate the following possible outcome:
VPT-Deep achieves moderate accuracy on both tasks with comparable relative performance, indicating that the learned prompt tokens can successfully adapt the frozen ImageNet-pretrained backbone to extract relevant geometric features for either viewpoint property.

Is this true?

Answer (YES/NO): YES